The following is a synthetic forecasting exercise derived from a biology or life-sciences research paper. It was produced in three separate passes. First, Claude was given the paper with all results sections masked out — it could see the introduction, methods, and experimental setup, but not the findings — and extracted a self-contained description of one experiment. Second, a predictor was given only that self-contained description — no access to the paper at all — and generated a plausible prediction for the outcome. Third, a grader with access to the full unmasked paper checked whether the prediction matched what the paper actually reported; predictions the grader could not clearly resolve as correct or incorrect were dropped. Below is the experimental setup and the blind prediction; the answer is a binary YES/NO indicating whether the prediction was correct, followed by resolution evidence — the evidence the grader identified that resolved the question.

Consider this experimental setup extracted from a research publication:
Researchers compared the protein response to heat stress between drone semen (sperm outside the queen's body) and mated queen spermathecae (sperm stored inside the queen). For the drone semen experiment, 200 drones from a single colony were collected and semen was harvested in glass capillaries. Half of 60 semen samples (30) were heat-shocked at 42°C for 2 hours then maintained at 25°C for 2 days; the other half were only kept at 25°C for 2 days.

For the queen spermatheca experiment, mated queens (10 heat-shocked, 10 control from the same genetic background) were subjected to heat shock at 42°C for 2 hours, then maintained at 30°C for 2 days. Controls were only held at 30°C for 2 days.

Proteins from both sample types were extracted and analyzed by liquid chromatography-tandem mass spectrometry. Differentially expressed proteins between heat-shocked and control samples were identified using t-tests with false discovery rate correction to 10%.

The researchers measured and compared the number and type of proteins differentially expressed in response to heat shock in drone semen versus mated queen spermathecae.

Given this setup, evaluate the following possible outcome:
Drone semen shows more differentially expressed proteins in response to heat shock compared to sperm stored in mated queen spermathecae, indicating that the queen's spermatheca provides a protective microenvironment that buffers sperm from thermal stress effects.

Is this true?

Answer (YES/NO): NO